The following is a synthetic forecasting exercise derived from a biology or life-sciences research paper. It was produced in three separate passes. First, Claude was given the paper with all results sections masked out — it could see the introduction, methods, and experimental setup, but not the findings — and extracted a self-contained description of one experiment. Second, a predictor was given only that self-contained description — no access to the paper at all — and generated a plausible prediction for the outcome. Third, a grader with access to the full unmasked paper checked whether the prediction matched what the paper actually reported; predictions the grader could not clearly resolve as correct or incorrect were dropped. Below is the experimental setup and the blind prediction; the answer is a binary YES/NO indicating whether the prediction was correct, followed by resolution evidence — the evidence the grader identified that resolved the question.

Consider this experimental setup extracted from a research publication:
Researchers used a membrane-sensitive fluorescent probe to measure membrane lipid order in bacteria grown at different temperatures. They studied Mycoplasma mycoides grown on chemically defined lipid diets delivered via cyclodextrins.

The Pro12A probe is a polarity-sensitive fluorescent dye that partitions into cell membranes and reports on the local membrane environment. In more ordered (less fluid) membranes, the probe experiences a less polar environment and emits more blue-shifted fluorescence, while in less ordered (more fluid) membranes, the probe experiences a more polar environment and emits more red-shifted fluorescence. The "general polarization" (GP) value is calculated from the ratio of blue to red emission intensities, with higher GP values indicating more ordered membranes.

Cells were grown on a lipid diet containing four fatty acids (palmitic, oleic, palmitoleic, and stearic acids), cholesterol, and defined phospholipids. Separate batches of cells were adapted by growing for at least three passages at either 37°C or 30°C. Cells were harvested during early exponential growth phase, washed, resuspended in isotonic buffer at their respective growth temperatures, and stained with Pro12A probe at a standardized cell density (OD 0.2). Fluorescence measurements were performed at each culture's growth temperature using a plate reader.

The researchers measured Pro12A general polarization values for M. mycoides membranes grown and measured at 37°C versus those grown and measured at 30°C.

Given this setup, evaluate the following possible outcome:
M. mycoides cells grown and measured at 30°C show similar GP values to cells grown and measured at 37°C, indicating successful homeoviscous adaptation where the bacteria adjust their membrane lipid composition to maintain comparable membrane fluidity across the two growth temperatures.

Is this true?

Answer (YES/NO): NO